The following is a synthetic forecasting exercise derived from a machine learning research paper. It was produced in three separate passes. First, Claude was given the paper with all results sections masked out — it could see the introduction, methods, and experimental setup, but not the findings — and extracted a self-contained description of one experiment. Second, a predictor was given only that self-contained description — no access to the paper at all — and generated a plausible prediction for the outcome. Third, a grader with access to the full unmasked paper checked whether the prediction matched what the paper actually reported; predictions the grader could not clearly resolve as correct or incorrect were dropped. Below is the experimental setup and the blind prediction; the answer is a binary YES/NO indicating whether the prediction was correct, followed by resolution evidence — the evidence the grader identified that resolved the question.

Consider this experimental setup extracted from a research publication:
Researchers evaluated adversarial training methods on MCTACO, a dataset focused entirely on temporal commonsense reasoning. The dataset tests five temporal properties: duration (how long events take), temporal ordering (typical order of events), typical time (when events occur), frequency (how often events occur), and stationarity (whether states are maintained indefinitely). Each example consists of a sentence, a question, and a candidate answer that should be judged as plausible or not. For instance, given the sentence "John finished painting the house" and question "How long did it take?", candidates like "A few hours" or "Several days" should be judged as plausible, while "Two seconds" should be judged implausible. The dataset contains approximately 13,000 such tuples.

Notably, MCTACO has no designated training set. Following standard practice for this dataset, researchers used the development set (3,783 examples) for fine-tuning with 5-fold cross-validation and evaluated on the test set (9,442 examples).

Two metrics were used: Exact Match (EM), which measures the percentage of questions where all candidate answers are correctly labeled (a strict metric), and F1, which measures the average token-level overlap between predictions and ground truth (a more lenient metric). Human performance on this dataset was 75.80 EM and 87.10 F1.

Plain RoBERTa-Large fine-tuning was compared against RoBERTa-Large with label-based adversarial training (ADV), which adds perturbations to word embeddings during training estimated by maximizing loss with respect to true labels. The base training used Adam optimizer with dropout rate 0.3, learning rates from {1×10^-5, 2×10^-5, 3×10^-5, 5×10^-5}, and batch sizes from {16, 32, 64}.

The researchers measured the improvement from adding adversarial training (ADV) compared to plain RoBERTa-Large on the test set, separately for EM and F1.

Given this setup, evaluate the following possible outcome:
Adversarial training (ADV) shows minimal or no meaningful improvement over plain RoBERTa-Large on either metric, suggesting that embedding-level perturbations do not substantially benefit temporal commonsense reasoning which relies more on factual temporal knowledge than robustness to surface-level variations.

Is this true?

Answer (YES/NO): NO